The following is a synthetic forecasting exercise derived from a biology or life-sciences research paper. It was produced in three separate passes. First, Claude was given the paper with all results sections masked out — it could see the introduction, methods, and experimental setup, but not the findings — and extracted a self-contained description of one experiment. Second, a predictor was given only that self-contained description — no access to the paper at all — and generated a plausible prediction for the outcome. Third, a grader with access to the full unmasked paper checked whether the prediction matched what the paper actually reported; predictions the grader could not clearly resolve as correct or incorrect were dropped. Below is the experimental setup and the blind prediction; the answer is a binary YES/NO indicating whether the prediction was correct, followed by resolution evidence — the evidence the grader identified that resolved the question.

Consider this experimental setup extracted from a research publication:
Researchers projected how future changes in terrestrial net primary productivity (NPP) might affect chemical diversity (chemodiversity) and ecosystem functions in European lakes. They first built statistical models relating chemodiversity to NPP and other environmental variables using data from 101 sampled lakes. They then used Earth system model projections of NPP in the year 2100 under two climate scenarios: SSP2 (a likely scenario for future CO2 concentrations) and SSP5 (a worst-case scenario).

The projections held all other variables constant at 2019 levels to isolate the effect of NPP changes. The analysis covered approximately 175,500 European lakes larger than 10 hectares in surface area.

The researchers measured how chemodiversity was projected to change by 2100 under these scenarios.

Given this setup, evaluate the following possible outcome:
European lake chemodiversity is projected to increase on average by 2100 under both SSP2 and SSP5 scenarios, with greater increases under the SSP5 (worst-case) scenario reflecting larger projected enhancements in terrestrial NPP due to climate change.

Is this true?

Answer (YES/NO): NO